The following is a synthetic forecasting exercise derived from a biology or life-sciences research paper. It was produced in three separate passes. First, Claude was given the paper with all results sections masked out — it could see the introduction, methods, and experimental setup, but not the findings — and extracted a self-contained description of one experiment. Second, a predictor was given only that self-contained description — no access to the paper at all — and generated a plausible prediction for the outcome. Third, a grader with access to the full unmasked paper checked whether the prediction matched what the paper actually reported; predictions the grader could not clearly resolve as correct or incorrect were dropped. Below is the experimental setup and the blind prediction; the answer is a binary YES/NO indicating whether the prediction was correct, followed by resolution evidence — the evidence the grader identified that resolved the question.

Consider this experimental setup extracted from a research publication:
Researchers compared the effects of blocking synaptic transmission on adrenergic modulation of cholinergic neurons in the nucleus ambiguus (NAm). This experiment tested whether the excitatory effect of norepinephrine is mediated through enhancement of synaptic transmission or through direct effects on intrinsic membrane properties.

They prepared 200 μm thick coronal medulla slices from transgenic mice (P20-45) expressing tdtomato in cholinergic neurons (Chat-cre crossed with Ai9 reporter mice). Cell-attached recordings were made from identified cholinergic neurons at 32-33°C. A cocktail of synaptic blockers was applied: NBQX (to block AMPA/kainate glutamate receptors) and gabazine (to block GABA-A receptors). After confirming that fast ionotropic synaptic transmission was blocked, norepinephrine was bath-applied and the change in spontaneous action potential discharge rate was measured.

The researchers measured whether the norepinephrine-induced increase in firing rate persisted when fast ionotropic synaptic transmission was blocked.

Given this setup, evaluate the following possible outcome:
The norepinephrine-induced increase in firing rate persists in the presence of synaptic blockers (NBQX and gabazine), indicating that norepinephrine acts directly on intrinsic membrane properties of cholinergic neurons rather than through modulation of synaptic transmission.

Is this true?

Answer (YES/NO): YES